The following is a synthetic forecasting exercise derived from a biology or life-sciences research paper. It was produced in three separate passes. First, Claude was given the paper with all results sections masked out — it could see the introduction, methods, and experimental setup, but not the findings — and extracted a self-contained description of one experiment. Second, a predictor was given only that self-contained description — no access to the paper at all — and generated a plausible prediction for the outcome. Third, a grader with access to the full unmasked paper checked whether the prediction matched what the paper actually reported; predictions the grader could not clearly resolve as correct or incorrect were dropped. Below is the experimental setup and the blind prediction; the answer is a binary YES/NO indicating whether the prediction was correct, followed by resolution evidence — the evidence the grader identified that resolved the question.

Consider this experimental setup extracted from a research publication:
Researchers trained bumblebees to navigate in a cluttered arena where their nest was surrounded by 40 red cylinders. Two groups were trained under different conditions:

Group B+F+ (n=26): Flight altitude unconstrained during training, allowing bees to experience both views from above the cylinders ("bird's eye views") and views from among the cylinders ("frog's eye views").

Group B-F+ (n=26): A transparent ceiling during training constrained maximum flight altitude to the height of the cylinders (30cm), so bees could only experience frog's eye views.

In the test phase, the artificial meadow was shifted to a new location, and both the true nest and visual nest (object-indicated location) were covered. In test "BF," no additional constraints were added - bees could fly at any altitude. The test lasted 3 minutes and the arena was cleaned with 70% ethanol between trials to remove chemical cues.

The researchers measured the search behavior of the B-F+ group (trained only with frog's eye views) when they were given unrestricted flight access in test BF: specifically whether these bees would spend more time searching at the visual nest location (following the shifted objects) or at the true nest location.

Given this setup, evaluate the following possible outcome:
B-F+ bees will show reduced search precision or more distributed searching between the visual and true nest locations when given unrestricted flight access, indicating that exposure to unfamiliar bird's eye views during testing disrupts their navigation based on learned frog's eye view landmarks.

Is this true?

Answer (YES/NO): NO